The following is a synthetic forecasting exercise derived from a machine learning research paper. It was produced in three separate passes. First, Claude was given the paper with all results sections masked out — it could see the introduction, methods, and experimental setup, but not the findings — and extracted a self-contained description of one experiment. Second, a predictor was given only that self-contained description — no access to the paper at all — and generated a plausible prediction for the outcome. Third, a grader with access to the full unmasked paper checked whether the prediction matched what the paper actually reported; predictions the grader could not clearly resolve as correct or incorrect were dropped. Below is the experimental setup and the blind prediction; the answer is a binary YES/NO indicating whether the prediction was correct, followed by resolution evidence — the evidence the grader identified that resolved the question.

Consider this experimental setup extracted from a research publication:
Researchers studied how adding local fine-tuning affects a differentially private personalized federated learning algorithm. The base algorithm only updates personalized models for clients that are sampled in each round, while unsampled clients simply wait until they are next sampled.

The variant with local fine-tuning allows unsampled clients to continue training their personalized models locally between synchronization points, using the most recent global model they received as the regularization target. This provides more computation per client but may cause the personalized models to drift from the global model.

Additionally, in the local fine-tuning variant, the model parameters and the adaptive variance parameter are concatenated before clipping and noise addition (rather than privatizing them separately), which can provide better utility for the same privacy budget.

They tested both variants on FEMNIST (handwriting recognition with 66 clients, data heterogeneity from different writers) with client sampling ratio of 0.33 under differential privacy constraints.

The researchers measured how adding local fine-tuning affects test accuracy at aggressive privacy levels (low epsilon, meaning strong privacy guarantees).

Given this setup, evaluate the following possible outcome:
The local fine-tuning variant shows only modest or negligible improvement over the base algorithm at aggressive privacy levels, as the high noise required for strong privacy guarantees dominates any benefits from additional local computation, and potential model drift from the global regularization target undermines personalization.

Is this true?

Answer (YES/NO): NO